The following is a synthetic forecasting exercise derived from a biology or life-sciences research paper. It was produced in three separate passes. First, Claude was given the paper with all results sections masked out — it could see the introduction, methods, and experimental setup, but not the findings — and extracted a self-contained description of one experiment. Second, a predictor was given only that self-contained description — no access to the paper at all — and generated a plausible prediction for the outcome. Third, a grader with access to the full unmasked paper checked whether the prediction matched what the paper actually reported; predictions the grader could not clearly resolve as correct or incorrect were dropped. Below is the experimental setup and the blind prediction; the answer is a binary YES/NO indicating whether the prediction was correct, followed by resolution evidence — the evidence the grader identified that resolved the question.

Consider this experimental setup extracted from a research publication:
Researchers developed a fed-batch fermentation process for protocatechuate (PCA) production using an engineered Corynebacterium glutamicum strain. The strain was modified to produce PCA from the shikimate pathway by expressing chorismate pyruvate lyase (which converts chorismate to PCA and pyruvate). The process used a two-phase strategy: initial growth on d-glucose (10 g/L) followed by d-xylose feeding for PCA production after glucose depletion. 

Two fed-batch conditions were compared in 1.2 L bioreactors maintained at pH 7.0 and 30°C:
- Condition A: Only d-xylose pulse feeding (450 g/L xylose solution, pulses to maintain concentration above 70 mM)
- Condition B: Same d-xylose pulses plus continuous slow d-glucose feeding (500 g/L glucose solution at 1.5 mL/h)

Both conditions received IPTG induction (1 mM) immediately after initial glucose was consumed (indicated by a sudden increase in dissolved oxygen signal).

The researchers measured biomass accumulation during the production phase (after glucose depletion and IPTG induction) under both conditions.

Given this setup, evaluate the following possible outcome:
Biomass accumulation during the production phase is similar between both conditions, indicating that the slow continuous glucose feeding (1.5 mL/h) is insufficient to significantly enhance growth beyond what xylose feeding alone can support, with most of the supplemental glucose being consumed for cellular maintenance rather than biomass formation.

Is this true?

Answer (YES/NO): NO